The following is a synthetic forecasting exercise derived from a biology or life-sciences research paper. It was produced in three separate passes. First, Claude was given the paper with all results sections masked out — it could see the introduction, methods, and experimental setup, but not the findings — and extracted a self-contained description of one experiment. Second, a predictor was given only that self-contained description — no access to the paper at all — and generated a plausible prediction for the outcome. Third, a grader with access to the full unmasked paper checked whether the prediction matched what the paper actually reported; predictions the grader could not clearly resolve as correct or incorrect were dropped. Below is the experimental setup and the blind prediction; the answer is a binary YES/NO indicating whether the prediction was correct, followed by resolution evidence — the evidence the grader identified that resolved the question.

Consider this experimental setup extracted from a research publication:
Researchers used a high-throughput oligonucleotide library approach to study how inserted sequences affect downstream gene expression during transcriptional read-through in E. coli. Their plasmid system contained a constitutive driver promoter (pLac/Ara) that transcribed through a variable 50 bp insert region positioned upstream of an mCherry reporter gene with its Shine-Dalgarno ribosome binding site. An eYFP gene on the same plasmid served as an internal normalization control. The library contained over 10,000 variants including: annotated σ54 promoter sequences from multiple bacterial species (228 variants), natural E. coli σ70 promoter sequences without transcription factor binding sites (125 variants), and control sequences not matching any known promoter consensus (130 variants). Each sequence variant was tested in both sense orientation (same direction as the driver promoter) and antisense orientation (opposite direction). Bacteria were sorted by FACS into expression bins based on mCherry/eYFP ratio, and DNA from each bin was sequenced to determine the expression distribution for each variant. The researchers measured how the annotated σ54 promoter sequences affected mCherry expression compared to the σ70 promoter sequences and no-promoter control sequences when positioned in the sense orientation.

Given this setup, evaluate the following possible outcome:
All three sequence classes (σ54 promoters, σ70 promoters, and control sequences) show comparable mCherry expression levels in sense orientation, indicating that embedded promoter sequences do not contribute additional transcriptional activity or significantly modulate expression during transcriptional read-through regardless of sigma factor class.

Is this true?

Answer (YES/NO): NO